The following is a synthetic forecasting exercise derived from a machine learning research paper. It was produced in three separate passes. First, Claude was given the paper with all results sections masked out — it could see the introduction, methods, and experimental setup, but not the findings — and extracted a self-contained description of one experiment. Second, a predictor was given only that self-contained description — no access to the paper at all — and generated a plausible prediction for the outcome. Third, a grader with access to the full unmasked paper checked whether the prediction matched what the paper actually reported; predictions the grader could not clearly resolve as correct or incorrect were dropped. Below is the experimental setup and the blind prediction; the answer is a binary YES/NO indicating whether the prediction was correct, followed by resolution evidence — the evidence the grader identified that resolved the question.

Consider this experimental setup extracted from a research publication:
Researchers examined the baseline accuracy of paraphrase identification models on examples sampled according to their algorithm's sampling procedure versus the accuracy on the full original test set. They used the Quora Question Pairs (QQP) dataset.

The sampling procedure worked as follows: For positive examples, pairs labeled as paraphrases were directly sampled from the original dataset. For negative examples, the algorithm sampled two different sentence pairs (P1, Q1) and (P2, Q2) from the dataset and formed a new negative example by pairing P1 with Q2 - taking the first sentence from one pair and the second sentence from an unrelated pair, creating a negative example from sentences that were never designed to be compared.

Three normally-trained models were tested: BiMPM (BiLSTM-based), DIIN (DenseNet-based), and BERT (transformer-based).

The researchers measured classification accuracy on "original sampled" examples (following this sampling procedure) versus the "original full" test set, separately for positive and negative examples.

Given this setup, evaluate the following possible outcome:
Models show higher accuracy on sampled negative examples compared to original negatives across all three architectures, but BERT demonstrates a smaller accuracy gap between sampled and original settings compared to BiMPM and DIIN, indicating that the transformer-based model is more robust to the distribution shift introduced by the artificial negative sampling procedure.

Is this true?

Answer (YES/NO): YES